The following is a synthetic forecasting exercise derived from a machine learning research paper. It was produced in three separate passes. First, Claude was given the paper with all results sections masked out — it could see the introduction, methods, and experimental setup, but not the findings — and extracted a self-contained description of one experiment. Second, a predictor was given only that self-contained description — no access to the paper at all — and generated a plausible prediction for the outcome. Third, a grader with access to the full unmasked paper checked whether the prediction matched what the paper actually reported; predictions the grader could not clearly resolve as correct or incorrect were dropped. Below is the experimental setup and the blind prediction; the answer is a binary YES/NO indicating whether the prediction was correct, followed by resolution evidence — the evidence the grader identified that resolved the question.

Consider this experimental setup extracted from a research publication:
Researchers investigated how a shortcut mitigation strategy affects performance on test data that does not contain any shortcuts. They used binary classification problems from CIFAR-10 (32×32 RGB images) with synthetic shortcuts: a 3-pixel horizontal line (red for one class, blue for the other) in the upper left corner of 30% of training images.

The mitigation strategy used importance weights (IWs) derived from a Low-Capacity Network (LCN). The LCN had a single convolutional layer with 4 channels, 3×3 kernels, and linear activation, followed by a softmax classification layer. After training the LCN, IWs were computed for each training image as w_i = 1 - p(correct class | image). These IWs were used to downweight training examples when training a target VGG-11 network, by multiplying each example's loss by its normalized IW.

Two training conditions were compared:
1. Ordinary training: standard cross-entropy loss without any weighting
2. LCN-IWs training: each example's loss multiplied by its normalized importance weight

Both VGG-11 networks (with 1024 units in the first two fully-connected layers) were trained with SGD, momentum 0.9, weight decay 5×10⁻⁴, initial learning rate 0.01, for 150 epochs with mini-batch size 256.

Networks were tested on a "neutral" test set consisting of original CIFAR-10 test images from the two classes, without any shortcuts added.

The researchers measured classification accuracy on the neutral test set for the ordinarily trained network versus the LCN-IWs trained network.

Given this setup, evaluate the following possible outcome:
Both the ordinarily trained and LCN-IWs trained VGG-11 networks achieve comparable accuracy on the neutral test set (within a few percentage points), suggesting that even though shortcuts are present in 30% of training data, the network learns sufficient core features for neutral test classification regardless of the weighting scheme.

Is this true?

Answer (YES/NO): YES